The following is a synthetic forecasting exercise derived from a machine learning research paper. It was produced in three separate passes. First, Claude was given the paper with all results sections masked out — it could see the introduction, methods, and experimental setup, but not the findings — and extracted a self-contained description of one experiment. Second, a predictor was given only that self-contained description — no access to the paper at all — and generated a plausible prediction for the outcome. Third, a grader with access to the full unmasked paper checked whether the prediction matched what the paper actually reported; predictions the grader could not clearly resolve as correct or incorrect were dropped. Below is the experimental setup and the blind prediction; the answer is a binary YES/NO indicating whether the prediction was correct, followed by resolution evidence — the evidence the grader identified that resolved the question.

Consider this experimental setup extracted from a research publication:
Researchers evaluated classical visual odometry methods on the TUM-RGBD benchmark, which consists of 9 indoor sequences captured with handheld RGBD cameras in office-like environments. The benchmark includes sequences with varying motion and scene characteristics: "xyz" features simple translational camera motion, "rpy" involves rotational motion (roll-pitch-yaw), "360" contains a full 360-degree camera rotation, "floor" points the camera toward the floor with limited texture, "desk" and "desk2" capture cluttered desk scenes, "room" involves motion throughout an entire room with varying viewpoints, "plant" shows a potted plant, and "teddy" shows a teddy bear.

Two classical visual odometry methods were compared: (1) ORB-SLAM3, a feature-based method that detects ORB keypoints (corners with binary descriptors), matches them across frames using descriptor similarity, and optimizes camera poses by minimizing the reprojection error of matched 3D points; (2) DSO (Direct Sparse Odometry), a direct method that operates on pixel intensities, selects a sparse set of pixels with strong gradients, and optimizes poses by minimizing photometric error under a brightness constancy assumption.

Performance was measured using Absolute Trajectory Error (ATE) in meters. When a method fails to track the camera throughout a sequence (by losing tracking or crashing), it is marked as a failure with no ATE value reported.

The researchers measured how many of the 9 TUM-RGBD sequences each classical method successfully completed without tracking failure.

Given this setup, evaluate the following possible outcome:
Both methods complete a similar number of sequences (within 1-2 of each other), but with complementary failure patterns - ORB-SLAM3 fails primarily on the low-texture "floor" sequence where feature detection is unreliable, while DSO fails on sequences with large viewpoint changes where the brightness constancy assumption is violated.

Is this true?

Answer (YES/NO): NO